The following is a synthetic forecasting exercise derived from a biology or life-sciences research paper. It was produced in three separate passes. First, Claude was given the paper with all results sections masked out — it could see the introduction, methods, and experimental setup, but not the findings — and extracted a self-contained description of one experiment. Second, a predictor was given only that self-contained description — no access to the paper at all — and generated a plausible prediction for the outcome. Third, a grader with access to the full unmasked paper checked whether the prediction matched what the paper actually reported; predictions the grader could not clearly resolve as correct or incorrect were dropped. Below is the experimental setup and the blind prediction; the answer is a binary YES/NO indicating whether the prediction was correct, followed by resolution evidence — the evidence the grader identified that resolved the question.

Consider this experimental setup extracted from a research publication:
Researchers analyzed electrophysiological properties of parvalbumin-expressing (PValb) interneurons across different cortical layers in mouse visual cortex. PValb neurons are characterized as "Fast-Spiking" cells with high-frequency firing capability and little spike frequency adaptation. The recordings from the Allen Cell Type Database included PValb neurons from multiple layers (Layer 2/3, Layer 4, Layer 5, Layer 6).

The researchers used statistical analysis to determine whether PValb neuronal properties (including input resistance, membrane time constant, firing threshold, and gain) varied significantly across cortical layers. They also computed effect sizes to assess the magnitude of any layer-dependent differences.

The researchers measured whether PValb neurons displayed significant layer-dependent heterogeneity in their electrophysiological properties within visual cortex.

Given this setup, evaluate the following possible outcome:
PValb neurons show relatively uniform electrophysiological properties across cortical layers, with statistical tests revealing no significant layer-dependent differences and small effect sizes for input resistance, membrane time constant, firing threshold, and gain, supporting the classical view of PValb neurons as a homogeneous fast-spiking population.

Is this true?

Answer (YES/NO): NO